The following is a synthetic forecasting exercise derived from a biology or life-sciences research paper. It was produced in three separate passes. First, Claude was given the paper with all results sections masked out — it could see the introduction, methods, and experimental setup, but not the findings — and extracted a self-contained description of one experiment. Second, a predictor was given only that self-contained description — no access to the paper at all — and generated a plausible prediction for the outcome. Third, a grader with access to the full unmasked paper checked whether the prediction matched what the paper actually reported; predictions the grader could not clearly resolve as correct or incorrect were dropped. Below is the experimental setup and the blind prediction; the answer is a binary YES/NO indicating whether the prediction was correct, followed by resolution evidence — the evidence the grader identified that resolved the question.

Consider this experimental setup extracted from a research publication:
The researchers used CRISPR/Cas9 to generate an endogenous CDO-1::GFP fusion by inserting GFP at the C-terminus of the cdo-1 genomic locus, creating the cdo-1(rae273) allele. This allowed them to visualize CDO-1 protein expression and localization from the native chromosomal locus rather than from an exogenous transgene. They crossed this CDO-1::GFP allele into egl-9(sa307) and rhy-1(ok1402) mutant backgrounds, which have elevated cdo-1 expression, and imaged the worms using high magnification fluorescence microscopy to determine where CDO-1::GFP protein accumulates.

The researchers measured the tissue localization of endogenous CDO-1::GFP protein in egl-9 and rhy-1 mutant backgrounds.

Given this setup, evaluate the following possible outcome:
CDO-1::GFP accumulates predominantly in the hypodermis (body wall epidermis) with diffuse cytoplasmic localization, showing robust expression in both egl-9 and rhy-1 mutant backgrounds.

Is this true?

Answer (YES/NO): YES